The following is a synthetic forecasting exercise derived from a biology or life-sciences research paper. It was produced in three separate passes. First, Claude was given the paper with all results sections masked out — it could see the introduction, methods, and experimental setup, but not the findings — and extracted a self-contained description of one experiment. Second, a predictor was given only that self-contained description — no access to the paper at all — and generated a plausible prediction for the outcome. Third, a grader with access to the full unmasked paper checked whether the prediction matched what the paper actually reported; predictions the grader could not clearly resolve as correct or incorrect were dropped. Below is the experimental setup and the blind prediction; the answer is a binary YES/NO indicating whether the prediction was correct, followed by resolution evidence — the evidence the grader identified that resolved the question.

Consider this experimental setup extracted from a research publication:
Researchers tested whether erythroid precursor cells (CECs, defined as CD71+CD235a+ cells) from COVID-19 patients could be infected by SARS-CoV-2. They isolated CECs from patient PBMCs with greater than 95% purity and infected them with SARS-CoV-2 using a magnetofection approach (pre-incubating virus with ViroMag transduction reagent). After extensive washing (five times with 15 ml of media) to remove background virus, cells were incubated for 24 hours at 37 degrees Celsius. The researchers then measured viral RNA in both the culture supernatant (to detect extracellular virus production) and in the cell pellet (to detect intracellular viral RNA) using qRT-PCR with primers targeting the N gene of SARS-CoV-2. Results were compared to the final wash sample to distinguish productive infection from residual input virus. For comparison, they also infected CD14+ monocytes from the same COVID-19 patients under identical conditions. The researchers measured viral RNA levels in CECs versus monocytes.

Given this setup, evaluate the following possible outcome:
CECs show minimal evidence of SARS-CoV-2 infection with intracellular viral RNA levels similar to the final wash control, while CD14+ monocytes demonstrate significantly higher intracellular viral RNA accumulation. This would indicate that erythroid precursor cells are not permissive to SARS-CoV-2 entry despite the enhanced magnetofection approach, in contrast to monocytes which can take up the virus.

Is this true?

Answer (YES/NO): NO